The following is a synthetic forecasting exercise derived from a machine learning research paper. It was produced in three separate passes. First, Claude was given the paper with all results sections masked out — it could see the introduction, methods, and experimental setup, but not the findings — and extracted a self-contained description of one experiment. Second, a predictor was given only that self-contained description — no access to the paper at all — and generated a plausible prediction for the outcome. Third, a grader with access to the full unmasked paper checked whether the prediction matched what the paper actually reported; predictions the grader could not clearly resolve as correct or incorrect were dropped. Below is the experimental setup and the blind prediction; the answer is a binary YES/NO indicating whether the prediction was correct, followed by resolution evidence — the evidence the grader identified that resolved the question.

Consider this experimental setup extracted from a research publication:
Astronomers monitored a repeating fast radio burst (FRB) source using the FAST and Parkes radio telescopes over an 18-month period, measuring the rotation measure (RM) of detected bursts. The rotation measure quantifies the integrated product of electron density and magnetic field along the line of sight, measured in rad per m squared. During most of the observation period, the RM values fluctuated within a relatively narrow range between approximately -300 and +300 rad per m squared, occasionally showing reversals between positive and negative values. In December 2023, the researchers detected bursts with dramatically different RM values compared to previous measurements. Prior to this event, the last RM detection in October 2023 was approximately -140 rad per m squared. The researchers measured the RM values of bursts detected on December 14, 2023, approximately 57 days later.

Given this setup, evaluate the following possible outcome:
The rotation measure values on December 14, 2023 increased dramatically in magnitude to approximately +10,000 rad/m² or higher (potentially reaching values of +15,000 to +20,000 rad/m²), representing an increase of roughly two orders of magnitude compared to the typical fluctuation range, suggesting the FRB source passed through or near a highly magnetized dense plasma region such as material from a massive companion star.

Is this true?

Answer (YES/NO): NO